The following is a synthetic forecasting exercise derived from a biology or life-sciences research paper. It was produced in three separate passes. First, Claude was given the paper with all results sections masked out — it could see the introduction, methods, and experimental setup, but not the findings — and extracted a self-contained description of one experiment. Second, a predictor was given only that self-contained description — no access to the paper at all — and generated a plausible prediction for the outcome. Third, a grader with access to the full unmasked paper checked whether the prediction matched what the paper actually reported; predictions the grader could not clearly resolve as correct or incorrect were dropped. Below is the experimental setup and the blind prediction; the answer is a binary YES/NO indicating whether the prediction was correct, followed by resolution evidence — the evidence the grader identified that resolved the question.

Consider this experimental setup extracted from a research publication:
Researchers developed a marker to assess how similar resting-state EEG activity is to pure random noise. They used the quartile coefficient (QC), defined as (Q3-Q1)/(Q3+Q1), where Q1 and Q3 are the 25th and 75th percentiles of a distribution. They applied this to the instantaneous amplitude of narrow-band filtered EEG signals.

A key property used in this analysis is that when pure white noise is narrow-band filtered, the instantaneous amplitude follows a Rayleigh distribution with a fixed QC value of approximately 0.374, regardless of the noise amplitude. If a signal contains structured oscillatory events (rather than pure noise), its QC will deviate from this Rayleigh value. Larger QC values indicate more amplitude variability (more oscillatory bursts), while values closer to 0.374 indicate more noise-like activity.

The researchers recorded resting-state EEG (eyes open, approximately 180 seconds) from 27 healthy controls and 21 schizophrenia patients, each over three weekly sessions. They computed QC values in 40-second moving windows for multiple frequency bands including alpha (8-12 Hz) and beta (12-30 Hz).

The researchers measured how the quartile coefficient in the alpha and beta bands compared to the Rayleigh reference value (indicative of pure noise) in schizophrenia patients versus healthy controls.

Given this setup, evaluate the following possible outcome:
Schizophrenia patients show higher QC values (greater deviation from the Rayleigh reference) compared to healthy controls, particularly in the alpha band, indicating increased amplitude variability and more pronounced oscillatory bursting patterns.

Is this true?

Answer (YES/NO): NO